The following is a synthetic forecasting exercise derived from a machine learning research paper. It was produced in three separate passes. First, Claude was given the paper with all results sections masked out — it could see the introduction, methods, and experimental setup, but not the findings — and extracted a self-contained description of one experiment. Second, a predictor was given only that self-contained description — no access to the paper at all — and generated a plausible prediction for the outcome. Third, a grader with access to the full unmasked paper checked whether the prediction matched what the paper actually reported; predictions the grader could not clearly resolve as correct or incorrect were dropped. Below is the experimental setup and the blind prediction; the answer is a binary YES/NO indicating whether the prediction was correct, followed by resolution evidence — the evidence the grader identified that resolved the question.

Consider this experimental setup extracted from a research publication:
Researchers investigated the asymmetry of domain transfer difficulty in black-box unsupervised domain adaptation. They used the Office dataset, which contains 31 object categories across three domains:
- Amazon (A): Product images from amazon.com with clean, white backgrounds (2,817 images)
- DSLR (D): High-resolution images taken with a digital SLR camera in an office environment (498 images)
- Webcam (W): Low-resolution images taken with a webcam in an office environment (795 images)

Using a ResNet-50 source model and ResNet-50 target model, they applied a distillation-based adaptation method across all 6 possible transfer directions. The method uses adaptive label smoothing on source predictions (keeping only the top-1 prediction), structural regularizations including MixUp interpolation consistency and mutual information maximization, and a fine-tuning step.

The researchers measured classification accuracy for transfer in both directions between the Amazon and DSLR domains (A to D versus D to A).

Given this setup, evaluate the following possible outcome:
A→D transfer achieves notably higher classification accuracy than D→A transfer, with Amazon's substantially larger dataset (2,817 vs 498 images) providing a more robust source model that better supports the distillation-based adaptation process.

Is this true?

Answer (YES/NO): YES